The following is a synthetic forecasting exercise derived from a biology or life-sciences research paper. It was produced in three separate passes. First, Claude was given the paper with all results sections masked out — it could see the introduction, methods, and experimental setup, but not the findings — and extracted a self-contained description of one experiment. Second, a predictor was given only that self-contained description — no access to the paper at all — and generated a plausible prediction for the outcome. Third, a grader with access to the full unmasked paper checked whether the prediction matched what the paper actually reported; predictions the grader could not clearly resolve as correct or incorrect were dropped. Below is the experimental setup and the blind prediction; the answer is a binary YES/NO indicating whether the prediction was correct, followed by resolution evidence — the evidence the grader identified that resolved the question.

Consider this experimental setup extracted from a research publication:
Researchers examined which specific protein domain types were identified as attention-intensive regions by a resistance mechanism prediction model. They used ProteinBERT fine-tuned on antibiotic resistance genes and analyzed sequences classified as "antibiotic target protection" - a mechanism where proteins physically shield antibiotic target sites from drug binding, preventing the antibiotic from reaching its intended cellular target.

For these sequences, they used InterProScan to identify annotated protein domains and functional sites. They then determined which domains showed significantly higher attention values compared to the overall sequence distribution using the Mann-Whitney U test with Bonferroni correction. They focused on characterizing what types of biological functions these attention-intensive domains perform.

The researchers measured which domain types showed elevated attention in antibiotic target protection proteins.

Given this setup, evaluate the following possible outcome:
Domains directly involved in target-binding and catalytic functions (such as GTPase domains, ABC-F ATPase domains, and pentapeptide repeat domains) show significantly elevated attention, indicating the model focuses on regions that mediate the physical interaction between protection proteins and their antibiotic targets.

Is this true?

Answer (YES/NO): NO